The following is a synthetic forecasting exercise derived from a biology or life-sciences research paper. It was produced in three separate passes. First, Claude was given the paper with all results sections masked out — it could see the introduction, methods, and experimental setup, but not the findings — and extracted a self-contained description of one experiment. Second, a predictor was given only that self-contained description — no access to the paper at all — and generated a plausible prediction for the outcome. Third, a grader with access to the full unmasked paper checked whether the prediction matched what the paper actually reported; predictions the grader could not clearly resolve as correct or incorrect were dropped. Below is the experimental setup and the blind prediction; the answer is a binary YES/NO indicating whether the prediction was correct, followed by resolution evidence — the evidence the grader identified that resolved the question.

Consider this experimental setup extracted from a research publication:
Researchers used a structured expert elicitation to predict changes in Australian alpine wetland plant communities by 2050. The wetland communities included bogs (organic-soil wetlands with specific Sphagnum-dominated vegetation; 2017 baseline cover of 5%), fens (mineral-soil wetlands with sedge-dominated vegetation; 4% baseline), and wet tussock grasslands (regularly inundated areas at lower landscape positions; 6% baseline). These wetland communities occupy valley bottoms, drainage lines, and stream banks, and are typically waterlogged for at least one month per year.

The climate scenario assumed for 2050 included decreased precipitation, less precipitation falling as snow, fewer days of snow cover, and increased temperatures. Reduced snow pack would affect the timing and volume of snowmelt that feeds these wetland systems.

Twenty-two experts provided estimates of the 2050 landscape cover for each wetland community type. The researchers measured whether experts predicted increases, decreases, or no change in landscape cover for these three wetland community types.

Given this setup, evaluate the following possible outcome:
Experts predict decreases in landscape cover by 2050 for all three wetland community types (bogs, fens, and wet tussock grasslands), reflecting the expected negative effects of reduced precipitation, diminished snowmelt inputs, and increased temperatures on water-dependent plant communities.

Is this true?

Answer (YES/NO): NO